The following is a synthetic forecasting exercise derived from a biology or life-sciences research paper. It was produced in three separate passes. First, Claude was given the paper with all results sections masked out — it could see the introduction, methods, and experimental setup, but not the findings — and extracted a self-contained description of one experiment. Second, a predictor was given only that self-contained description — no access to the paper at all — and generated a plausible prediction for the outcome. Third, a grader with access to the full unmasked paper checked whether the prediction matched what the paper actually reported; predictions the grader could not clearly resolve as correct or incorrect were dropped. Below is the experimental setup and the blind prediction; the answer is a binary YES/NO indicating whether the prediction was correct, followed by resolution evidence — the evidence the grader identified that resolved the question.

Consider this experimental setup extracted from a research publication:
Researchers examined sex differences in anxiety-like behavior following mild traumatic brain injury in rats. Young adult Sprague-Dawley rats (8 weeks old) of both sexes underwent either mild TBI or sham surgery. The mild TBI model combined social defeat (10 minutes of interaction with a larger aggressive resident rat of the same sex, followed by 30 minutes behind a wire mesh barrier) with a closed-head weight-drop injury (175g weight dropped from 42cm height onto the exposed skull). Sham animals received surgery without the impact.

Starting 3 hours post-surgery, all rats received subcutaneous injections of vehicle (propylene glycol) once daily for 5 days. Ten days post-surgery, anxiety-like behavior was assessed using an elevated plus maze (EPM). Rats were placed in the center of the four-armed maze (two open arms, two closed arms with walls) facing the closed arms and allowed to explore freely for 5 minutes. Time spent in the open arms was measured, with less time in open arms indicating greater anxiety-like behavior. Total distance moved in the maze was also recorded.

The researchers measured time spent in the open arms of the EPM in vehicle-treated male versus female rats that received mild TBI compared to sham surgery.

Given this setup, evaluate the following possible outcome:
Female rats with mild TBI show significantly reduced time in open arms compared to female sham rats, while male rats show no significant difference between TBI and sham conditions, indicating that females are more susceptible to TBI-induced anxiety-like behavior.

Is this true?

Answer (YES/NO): NO